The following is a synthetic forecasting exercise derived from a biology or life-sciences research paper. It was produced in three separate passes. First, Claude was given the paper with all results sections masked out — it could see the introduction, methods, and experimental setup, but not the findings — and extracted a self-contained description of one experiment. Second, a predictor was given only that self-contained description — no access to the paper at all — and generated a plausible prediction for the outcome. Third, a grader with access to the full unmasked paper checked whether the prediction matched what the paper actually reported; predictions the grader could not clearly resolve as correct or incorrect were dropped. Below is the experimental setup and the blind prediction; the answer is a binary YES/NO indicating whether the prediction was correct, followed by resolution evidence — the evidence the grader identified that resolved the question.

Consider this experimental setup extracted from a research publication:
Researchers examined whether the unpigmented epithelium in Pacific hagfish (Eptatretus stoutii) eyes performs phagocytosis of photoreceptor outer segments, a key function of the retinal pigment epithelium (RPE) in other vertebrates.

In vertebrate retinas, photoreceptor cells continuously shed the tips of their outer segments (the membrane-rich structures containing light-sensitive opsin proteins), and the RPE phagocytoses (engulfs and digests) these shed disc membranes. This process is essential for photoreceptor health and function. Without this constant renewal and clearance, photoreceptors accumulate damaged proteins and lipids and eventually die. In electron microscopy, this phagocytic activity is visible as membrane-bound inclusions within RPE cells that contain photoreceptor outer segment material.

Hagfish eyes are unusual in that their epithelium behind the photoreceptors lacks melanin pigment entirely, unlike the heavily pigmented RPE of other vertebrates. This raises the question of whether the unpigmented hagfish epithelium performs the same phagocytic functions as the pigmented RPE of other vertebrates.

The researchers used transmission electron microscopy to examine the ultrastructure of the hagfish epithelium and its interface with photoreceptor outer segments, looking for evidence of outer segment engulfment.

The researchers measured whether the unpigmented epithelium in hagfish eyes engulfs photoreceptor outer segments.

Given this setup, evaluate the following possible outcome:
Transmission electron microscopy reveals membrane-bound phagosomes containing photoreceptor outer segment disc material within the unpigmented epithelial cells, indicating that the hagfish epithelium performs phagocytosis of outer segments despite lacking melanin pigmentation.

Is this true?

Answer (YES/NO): YES